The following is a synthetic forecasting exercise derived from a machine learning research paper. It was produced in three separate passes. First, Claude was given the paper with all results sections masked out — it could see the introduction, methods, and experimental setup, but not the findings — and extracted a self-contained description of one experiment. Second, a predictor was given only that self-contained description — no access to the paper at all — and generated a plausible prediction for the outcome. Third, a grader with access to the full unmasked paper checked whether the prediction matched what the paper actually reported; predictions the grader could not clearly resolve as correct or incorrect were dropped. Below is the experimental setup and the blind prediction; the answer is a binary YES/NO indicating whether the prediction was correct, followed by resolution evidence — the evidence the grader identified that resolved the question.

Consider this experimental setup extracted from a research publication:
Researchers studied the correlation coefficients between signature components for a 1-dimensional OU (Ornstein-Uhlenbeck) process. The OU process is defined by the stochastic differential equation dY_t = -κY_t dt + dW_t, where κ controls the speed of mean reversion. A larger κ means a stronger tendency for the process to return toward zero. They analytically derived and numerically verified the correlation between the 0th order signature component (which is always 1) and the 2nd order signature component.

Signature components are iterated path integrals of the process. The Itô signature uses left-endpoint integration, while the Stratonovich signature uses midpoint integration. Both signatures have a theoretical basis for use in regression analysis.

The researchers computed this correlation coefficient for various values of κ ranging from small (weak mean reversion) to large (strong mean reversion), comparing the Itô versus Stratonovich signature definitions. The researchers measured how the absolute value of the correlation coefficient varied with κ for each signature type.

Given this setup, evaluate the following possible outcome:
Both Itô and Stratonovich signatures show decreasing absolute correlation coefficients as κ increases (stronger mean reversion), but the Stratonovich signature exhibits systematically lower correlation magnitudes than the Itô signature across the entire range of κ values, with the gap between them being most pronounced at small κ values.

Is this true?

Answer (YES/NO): NO